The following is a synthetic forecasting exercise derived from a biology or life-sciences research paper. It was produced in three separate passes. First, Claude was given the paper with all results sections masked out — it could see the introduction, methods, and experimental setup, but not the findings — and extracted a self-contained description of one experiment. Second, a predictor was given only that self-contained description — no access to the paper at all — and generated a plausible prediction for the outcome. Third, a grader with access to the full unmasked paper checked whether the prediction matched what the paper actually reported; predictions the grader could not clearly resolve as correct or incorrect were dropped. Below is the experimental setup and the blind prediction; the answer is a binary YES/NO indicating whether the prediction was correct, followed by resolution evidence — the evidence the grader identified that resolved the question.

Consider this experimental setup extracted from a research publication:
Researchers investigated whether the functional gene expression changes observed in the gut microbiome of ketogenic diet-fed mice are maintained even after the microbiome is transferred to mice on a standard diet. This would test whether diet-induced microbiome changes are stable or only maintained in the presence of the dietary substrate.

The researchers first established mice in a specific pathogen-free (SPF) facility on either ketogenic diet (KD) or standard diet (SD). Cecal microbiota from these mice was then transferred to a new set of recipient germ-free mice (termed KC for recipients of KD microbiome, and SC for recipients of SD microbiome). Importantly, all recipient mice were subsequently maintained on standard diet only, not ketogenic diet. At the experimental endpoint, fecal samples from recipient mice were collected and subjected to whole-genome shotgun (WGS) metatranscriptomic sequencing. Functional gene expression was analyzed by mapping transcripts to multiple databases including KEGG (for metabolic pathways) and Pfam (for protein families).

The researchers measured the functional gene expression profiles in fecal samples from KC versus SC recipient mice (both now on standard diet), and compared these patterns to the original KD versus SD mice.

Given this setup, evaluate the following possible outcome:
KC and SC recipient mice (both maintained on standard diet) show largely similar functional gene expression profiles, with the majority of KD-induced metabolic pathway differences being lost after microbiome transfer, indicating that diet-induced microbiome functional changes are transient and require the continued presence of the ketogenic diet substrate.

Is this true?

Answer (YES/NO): NO